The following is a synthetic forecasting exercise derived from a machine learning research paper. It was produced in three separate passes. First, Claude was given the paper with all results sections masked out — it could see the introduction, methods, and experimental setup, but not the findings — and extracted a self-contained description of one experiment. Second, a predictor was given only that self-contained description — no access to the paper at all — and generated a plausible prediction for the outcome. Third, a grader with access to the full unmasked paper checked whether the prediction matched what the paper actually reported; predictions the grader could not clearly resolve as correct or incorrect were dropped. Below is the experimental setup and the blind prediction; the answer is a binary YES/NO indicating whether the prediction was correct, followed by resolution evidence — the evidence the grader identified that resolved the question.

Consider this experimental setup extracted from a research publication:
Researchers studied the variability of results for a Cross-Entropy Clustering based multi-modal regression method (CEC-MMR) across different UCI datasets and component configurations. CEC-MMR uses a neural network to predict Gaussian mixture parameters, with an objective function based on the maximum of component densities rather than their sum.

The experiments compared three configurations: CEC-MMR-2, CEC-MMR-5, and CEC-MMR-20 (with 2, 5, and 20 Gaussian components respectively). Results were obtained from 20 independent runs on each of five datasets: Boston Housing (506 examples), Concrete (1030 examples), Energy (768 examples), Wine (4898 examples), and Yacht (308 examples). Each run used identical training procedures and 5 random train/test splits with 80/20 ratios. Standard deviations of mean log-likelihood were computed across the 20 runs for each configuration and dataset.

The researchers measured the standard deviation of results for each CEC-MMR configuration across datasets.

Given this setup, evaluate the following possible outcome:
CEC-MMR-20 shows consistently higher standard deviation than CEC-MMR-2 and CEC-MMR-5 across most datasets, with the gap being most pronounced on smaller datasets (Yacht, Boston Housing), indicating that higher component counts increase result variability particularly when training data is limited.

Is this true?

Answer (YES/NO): NO